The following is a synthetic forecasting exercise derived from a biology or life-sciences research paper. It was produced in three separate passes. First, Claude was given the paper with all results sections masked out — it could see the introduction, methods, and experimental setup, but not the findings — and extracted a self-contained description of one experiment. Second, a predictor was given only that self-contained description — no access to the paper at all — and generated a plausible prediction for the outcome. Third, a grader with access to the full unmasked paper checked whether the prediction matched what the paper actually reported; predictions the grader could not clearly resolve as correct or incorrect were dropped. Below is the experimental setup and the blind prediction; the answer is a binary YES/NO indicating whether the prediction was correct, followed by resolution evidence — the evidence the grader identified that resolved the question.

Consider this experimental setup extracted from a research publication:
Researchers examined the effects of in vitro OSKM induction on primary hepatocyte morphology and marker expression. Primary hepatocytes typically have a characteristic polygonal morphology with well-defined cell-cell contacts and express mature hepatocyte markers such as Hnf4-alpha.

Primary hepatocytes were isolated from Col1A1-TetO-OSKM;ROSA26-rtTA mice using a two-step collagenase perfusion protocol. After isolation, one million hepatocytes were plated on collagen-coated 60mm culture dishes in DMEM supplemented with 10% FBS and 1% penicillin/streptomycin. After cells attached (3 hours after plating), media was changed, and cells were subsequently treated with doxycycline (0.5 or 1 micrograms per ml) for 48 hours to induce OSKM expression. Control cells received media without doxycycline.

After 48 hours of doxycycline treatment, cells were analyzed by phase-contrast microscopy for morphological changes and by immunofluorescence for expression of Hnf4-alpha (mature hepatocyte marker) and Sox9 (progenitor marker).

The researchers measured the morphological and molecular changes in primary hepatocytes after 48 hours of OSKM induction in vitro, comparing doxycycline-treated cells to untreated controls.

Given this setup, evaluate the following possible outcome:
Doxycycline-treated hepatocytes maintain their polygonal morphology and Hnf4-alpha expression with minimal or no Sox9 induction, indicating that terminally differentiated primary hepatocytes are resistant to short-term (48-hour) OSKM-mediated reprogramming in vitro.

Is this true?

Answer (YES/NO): NO